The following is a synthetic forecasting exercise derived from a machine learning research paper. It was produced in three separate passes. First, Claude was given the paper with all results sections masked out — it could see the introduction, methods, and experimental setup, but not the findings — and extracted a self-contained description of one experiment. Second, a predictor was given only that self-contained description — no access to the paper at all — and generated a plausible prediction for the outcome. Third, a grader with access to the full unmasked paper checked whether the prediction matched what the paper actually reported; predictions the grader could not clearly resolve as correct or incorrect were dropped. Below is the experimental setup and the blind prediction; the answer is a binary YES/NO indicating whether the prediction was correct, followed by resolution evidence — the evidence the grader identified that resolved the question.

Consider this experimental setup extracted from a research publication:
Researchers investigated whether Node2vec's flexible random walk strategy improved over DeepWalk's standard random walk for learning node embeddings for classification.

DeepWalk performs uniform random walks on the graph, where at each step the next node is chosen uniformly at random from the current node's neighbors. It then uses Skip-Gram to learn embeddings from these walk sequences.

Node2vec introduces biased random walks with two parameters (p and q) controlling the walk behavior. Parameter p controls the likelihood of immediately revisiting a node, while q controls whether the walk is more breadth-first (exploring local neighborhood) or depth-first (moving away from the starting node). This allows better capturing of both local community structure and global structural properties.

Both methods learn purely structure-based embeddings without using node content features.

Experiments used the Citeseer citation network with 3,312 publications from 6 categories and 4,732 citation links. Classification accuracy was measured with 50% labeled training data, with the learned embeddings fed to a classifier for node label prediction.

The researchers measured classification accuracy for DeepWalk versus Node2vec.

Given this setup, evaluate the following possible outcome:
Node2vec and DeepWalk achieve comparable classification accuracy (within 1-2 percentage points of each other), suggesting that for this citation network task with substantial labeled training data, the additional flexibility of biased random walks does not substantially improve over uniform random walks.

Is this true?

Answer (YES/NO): NO